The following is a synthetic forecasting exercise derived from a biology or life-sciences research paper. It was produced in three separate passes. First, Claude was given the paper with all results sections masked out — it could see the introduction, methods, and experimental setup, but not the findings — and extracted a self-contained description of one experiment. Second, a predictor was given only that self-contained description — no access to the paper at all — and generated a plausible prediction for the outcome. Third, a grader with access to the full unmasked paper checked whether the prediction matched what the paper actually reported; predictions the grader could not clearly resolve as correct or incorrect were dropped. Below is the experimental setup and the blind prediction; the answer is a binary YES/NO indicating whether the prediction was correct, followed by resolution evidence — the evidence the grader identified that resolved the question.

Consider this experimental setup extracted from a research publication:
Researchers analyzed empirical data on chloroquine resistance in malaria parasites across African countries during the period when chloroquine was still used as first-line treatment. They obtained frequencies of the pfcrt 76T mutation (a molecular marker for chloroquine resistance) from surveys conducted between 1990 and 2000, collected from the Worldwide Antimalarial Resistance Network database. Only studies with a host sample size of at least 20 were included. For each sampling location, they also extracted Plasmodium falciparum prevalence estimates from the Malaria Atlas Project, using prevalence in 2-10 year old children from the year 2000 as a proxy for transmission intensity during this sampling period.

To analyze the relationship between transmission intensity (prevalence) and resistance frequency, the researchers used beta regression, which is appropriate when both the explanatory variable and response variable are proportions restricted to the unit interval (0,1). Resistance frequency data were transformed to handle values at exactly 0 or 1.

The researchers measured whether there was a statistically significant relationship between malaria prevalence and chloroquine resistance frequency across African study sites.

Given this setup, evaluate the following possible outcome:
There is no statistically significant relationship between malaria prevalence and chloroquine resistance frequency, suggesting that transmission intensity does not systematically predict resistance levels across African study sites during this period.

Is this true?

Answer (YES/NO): NO